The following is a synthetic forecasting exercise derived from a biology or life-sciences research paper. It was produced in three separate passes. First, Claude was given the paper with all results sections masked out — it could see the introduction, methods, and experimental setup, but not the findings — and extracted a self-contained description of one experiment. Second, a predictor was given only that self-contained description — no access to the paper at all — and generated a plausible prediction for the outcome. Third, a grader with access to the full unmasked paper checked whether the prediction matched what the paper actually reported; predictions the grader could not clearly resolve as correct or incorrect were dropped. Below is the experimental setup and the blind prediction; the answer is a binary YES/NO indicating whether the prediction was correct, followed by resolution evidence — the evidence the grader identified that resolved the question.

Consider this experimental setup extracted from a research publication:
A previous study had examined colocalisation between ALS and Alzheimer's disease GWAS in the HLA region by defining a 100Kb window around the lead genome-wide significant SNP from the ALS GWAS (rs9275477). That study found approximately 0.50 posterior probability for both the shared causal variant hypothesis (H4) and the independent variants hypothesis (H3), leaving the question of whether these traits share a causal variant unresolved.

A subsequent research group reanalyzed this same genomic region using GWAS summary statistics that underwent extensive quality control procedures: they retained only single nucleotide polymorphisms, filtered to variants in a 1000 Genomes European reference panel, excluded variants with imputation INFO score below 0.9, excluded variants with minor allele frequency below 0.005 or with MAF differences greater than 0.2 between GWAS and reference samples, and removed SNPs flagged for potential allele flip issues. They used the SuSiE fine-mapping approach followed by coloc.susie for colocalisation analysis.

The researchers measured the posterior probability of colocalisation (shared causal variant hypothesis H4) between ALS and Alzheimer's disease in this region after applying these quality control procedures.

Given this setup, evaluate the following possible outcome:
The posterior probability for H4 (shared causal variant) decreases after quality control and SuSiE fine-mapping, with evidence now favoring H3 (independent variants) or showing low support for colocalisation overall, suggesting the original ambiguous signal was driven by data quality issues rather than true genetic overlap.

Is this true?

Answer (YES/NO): NO